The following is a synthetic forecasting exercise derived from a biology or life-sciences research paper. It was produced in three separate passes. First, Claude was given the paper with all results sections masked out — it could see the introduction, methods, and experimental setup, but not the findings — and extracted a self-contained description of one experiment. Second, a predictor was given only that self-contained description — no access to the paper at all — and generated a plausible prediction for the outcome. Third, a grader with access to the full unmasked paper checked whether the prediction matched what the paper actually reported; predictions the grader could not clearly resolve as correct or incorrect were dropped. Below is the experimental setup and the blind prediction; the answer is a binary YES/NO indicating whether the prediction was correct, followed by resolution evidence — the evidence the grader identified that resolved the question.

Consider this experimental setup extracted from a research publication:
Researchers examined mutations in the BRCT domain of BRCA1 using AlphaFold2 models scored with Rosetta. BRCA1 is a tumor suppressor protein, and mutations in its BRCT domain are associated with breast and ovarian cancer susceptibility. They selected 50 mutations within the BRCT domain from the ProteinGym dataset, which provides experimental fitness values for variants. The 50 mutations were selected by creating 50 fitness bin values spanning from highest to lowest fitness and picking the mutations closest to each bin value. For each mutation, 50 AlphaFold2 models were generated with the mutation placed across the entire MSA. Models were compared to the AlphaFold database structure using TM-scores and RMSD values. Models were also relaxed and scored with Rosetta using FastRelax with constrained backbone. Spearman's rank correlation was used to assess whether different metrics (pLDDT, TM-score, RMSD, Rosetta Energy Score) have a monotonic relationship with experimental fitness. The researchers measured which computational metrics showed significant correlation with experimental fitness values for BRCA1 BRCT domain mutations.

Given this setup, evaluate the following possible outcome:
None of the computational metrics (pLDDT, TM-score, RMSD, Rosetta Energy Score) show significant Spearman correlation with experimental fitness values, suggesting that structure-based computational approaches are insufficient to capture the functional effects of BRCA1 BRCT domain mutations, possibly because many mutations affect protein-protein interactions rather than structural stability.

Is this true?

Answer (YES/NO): NO